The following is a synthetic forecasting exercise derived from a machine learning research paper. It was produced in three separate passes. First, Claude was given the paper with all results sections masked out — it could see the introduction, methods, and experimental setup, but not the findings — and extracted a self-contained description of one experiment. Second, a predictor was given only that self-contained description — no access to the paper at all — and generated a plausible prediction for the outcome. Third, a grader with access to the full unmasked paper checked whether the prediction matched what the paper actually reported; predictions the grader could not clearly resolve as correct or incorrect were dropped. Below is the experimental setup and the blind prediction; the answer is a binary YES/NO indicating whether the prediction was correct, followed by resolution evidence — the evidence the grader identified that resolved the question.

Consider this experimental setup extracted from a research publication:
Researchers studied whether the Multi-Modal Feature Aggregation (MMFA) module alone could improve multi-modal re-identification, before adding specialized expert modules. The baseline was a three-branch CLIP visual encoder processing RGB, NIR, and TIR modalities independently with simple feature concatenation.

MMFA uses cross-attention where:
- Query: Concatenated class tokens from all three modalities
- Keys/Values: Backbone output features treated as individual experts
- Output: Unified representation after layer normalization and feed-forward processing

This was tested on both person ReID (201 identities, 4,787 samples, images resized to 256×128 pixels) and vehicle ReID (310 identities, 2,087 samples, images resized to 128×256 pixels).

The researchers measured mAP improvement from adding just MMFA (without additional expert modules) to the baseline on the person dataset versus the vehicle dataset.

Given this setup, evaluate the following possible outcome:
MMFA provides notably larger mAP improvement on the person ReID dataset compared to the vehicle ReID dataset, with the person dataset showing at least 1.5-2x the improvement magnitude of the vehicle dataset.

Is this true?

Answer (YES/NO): NO